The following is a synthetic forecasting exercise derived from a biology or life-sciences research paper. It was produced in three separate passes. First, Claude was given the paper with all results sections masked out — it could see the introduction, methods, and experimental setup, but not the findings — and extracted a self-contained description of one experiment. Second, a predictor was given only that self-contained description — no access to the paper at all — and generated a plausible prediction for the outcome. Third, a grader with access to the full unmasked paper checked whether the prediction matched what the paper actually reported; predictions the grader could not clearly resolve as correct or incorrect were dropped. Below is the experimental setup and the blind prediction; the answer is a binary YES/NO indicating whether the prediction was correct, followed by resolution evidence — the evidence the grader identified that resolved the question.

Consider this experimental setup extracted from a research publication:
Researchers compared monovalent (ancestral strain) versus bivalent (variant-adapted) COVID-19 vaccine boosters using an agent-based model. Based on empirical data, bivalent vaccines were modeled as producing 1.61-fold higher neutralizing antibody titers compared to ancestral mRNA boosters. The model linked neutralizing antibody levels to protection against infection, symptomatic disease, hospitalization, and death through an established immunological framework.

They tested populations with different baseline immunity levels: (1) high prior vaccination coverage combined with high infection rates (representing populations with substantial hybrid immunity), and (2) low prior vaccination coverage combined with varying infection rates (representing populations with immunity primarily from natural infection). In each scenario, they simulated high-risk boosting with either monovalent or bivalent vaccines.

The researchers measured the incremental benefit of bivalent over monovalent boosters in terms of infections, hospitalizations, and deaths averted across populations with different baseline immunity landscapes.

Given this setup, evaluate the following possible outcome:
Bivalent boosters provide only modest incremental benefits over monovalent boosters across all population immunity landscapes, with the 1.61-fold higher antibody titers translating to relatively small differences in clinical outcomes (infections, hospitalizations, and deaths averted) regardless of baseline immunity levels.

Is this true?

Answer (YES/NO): YES